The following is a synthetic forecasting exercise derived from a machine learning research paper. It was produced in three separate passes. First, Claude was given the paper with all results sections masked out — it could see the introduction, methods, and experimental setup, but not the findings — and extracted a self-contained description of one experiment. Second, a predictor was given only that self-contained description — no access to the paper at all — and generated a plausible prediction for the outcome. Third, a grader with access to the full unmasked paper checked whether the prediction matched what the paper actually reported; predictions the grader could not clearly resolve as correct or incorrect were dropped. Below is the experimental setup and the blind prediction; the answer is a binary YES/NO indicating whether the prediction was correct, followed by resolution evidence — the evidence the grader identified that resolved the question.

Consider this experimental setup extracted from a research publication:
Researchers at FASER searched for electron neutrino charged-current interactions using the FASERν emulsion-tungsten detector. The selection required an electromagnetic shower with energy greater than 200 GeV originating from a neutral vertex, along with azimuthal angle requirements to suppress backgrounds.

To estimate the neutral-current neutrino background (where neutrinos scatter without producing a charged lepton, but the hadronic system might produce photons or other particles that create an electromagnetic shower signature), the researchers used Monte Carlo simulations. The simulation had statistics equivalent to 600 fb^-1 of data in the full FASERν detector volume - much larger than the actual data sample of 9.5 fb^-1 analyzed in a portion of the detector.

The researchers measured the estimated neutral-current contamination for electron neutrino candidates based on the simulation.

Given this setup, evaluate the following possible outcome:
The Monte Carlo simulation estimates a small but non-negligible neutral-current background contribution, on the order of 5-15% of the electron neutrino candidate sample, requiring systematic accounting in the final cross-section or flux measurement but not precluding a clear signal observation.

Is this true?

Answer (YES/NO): NO